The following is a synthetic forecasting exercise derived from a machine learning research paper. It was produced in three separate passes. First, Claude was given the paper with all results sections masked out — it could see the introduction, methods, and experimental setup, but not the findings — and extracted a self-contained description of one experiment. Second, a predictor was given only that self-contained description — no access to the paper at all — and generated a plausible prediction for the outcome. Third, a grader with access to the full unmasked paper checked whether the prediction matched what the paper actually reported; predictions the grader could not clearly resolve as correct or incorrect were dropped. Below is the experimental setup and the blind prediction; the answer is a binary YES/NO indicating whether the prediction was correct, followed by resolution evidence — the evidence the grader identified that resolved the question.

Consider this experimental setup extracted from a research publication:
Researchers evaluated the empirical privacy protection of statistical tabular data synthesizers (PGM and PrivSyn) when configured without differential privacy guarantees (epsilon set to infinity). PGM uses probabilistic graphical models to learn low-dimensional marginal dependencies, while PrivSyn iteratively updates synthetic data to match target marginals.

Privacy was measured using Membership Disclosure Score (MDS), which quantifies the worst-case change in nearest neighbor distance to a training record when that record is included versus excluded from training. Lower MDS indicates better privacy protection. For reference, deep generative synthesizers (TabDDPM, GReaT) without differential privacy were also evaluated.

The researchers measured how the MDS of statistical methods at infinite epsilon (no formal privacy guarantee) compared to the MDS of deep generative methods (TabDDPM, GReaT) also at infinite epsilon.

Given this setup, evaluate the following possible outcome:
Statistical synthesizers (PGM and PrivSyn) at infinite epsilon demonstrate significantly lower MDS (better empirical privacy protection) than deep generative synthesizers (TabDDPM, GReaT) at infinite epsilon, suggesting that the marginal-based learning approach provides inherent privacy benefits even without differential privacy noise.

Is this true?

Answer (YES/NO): YES